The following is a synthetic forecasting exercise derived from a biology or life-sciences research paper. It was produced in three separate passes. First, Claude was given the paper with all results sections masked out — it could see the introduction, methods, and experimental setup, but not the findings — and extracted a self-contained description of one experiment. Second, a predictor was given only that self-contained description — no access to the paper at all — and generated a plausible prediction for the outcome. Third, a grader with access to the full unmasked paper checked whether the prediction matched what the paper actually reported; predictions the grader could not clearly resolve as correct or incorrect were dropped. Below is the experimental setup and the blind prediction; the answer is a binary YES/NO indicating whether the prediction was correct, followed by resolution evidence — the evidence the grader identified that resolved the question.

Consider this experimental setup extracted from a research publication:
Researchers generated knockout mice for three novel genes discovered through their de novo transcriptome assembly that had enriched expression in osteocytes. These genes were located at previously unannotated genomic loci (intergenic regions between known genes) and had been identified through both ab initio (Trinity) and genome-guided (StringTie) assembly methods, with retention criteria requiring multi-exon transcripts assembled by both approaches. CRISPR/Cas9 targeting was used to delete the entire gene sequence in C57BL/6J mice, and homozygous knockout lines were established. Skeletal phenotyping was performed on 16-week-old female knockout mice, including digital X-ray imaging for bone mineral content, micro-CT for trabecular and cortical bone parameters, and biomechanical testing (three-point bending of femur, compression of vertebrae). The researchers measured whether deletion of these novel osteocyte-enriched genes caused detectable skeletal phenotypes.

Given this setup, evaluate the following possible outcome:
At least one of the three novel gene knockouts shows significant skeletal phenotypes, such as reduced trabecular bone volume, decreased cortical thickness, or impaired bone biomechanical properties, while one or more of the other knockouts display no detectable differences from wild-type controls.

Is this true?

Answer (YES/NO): YES